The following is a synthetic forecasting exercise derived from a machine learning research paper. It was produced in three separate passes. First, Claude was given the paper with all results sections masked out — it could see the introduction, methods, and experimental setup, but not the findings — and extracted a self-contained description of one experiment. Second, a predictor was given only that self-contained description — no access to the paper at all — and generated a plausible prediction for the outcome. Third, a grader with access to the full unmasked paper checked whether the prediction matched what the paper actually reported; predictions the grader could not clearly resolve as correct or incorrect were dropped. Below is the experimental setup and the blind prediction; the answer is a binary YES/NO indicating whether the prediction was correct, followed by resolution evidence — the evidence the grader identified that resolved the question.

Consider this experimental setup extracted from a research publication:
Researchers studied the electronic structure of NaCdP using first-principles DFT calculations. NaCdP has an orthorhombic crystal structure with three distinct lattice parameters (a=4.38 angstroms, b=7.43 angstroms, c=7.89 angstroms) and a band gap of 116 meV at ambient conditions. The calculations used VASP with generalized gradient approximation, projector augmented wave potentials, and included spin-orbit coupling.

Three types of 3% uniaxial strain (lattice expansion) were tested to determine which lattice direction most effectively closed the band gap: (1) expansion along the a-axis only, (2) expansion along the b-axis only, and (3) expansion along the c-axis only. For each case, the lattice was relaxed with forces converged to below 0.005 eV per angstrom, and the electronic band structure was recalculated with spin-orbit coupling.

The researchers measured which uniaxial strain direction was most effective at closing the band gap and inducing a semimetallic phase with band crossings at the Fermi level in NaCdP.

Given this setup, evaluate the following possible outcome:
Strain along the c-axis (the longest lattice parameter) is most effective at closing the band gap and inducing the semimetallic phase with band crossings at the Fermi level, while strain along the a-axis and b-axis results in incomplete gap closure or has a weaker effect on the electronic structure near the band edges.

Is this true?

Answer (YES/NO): YES